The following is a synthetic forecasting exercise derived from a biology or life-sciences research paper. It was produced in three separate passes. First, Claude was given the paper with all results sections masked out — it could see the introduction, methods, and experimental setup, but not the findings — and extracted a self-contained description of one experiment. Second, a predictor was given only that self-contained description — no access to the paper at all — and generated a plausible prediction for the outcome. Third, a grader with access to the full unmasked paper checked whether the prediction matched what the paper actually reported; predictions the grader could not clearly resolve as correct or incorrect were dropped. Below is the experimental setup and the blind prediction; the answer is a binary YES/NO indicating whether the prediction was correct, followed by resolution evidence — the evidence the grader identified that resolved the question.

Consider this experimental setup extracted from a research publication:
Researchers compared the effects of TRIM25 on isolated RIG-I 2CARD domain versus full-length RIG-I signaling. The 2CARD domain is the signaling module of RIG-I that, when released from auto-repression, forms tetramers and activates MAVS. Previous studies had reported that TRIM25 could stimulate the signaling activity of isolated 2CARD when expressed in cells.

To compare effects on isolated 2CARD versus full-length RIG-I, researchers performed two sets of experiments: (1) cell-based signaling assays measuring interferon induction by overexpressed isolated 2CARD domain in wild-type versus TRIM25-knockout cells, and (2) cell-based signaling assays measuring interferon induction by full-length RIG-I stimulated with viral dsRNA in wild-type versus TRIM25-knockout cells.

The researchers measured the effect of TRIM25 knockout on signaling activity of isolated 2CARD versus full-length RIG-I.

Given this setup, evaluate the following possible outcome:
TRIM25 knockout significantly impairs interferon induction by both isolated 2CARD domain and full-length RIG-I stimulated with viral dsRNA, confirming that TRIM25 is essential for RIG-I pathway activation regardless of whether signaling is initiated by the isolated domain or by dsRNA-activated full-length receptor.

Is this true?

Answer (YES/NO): NO